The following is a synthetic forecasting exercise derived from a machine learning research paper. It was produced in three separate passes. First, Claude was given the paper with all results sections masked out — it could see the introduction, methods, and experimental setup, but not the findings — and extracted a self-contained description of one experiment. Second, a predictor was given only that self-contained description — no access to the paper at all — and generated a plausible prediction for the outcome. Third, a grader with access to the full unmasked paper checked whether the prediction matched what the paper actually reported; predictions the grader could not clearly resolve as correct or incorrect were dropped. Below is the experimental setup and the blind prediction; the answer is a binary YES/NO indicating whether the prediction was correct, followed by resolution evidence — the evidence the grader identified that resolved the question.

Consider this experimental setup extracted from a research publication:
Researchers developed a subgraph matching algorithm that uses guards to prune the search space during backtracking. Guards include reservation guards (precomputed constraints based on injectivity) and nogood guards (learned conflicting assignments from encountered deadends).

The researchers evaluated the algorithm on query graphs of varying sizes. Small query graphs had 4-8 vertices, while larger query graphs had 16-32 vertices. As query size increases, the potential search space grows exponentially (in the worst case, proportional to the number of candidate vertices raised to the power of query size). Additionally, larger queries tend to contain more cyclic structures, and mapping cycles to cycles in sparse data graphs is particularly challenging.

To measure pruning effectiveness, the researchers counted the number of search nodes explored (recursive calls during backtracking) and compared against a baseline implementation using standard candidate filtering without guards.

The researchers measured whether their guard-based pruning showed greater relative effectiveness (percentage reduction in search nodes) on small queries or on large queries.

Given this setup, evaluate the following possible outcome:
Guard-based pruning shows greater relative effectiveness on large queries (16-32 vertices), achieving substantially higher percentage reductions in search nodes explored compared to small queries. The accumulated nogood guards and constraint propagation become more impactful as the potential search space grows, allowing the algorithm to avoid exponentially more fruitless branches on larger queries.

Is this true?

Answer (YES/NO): YES